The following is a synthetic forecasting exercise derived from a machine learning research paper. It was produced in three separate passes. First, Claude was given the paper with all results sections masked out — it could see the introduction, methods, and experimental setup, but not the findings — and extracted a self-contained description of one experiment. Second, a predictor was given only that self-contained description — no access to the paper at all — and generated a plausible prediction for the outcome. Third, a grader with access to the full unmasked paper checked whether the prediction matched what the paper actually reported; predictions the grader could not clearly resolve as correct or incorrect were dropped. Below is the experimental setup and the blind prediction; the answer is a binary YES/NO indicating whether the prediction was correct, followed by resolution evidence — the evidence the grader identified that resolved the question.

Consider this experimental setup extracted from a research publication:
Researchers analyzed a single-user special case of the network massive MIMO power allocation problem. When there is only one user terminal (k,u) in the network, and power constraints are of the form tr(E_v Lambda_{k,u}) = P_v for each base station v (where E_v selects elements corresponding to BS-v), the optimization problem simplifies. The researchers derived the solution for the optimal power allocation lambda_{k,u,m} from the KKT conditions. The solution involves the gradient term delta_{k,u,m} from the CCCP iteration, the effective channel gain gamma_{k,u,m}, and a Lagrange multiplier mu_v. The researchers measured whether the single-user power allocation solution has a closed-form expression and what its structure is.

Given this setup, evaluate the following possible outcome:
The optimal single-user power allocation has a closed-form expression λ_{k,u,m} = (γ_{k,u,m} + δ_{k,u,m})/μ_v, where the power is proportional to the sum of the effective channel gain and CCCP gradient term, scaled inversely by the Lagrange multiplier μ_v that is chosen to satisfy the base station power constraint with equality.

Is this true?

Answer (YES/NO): NO